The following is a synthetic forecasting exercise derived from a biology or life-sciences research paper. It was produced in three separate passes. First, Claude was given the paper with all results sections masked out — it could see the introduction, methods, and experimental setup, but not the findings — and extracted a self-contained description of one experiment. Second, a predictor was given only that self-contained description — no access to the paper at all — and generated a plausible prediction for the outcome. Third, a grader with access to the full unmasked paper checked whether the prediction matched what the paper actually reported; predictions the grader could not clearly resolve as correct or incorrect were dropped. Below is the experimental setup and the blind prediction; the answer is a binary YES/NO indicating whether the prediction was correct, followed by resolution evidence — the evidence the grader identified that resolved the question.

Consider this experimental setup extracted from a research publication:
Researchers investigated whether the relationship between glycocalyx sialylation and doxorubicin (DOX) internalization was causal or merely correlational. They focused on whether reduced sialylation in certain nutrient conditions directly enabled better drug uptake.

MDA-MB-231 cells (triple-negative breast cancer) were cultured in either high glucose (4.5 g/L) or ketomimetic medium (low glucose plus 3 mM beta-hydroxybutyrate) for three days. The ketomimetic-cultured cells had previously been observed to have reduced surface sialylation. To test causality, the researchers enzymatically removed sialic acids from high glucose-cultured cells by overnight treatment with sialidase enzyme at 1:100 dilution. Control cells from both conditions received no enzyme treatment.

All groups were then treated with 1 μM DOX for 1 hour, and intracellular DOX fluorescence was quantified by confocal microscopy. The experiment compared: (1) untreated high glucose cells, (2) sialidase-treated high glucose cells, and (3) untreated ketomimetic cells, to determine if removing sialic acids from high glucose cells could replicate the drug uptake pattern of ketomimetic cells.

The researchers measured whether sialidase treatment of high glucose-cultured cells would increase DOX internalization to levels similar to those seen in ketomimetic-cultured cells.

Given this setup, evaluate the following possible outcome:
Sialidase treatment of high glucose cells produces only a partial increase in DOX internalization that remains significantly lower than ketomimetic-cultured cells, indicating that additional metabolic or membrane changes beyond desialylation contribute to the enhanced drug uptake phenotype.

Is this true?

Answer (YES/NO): NO